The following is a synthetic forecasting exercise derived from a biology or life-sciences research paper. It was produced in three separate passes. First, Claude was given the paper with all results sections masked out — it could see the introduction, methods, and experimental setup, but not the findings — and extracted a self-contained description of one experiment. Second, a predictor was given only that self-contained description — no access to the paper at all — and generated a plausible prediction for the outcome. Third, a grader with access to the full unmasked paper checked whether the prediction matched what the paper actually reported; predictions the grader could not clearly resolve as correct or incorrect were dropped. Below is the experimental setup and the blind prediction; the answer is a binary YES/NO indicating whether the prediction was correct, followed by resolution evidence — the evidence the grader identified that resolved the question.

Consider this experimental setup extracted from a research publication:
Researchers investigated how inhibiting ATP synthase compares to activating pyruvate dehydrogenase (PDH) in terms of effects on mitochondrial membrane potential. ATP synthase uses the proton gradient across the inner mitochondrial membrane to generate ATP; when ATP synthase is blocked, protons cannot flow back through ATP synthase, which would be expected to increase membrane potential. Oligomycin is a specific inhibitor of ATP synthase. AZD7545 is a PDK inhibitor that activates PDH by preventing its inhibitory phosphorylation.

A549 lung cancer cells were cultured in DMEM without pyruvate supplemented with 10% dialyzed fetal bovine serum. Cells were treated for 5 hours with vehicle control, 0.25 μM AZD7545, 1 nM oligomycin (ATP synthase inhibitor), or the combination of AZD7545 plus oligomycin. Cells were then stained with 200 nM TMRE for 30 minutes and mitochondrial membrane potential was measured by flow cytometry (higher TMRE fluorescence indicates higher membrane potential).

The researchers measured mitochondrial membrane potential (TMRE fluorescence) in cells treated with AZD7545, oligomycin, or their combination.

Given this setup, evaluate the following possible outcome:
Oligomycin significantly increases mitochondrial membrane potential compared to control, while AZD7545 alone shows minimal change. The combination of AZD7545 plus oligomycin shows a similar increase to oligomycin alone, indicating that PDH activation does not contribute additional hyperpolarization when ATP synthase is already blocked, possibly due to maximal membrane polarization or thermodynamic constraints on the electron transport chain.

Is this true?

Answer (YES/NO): NO